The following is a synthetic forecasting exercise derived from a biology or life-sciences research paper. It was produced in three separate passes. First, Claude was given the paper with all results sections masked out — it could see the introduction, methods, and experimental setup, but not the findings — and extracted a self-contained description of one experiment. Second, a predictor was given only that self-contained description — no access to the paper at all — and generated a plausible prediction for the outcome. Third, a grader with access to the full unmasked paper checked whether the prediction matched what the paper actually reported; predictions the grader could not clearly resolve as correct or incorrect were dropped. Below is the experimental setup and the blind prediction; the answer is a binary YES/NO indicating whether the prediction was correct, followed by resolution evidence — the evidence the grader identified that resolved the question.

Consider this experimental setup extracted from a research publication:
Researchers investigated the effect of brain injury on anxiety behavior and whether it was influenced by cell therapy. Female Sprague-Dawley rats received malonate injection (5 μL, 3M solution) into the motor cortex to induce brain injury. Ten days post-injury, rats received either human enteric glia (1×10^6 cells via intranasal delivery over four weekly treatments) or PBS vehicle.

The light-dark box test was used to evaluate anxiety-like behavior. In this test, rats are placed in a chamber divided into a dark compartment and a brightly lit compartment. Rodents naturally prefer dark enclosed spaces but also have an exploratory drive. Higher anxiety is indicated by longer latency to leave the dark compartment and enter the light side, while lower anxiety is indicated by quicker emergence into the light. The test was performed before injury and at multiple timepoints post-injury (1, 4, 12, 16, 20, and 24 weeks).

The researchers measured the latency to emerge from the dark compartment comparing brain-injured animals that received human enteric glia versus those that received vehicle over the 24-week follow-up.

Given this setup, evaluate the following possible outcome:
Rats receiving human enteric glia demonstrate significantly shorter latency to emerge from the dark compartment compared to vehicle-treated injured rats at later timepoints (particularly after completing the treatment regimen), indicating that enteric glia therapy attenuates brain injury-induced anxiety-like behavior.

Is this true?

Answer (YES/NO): NO